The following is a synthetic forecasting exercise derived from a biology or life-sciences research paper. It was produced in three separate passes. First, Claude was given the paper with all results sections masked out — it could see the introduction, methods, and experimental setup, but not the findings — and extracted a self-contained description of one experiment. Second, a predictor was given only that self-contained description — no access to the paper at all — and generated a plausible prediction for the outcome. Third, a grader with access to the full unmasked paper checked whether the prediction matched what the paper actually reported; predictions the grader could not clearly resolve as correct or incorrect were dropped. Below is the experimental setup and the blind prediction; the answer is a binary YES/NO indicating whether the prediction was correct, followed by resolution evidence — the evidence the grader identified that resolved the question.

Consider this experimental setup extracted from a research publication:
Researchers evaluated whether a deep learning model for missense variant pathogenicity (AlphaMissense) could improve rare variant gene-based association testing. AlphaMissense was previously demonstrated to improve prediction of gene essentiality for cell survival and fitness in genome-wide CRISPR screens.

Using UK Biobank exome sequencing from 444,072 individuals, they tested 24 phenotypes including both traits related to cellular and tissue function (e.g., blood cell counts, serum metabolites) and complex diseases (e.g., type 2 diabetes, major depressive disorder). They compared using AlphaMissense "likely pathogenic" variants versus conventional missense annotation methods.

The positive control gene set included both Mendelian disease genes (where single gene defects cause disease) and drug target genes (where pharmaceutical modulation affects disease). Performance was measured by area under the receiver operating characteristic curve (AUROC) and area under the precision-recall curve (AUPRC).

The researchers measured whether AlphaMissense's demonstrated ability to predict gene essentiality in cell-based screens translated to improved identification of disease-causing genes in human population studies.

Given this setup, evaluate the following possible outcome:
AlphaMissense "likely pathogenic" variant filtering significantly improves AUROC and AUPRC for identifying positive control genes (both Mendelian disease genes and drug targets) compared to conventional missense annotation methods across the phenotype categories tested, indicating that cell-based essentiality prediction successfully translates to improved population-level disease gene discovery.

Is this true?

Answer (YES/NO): NO